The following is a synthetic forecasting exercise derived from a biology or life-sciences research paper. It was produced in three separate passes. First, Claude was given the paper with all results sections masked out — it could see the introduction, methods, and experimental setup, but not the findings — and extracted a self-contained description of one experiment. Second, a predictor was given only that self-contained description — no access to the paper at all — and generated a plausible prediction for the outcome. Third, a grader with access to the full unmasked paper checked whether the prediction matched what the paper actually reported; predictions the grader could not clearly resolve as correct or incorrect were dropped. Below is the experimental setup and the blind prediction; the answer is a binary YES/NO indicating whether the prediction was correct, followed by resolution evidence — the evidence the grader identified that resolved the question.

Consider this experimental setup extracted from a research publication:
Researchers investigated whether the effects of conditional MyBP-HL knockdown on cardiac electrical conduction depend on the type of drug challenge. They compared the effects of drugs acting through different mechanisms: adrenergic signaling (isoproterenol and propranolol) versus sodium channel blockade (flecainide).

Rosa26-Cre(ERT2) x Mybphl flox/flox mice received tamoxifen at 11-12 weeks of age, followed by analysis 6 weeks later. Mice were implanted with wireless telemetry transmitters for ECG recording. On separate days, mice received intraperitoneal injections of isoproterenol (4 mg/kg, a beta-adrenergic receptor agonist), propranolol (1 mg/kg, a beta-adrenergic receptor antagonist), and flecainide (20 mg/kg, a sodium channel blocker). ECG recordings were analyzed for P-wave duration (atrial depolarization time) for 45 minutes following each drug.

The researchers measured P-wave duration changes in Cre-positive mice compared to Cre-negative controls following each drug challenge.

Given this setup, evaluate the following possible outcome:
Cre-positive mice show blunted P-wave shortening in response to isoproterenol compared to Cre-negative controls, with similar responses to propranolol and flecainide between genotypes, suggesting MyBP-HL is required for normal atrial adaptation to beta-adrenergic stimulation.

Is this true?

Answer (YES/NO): NO